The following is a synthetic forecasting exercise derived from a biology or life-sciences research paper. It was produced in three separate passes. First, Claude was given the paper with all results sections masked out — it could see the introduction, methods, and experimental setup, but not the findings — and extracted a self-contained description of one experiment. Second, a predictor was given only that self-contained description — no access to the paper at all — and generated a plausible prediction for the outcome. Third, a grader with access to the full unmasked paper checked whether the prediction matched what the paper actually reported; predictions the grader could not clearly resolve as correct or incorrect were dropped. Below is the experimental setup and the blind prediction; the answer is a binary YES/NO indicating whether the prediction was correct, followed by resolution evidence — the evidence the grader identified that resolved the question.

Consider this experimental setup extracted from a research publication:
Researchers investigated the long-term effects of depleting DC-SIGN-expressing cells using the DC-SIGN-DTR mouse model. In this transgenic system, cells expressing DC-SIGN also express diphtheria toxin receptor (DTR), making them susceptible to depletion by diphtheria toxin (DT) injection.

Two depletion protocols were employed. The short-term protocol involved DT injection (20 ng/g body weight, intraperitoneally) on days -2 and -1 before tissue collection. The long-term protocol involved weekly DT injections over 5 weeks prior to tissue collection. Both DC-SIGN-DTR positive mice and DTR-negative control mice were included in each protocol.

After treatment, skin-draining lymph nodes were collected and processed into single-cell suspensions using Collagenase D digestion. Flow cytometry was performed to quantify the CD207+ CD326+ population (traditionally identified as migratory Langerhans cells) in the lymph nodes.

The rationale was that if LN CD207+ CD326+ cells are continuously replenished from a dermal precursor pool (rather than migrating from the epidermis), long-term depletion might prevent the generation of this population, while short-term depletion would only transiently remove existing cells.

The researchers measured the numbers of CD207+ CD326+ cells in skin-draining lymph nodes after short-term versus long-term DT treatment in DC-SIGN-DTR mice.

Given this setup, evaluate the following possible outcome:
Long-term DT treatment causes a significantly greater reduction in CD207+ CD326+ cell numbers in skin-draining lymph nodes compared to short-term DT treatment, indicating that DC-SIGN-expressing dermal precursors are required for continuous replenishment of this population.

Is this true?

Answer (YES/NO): NO